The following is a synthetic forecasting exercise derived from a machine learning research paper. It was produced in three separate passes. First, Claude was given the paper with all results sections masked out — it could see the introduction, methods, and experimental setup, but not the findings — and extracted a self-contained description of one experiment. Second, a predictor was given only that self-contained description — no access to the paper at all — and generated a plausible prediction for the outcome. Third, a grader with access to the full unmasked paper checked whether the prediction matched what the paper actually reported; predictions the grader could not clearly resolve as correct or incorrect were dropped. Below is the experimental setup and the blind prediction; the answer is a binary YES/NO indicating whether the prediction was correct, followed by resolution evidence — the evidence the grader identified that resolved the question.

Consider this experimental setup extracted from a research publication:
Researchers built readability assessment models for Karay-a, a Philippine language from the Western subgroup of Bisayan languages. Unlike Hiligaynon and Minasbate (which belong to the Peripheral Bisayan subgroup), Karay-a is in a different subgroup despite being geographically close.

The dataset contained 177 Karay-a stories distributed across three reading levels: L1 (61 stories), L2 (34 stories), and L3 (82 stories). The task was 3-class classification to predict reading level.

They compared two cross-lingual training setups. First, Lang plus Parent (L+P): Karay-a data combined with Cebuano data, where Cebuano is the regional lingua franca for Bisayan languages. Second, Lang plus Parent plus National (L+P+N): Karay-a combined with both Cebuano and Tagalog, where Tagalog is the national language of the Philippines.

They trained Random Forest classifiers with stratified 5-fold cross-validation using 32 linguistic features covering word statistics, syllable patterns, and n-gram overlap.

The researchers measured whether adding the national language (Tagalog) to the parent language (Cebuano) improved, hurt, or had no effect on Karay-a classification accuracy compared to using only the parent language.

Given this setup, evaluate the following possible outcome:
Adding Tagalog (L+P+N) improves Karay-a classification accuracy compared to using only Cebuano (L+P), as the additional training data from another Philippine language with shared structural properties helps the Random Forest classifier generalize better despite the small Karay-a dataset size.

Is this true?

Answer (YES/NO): YES